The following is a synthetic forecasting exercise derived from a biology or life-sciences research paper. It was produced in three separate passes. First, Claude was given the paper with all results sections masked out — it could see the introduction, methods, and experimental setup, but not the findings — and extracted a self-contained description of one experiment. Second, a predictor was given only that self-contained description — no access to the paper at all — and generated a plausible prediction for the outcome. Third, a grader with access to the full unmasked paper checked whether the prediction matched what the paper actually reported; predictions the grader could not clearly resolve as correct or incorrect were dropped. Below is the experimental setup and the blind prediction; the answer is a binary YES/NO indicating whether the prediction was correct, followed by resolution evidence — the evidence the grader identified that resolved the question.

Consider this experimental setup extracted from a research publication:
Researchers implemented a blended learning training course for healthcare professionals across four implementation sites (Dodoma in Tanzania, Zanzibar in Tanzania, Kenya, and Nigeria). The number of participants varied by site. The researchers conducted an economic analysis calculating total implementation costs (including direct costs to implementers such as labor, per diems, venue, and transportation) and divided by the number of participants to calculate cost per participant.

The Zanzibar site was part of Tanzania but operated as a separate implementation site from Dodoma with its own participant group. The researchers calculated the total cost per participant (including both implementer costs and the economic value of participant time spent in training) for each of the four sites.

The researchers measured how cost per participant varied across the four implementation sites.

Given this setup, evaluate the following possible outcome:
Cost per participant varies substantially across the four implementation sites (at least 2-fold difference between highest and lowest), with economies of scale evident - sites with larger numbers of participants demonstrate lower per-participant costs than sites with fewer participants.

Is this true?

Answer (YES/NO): NO